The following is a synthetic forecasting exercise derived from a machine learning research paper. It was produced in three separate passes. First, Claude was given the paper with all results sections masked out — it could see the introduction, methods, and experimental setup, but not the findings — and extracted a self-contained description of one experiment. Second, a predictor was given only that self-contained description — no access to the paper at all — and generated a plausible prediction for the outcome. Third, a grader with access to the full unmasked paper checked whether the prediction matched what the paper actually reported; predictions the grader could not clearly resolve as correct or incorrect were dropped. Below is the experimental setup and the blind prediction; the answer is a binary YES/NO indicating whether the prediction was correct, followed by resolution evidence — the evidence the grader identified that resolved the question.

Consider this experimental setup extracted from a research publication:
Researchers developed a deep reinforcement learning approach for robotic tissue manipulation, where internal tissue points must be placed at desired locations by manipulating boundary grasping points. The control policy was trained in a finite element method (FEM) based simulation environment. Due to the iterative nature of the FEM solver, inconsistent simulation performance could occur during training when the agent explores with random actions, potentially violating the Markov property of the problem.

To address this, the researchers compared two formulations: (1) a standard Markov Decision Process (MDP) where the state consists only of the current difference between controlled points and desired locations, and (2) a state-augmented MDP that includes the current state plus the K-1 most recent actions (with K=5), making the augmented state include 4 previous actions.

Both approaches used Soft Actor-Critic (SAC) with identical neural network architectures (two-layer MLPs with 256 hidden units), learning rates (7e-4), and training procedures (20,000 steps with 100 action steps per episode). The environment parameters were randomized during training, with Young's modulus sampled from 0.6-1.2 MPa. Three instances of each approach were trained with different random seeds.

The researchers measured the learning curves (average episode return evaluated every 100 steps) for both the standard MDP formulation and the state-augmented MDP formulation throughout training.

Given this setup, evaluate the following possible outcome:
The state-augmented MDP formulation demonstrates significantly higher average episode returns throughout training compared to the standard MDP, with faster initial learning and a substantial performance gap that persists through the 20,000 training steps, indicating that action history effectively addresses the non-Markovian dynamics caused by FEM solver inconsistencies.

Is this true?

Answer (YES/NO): YES